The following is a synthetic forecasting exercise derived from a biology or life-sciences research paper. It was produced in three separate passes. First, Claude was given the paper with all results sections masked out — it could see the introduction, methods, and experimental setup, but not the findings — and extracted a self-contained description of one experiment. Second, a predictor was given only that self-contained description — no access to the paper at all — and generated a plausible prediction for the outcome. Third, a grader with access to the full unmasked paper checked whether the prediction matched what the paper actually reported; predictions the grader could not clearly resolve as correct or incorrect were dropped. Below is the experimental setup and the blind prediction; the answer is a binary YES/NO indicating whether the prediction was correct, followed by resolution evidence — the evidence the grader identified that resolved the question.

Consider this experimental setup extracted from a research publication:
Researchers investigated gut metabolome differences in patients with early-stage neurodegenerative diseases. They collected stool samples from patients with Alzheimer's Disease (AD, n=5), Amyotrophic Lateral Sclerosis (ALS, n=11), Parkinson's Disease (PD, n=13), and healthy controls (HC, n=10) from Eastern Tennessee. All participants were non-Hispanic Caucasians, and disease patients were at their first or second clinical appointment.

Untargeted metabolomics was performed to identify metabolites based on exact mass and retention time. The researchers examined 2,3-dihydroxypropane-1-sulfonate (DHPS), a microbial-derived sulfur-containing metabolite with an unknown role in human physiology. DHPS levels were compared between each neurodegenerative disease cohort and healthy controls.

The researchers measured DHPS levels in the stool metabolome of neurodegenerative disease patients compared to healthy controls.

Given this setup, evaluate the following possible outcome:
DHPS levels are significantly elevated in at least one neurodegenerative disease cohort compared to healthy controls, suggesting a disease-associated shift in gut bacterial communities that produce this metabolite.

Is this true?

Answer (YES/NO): NO